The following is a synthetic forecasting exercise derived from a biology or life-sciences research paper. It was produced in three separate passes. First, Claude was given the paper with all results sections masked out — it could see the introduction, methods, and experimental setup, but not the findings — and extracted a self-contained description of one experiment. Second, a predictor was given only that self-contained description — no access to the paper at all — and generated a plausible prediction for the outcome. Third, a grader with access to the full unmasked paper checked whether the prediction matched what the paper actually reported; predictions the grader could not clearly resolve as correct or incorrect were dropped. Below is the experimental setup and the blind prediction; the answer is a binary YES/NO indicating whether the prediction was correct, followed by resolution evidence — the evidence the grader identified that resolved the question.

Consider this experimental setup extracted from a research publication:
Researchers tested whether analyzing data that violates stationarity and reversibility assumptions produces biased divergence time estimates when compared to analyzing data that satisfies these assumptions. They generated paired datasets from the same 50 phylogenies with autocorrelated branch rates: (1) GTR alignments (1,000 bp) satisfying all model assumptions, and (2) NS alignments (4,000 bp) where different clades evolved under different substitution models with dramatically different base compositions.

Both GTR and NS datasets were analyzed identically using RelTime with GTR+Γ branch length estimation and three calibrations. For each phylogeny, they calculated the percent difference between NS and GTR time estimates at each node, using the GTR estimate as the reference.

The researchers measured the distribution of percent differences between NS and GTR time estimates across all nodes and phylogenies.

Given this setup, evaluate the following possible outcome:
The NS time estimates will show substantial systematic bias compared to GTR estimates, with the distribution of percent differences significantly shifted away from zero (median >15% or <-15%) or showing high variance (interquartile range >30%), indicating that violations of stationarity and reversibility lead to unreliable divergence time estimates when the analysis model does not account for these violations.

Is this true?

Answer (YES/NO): NO